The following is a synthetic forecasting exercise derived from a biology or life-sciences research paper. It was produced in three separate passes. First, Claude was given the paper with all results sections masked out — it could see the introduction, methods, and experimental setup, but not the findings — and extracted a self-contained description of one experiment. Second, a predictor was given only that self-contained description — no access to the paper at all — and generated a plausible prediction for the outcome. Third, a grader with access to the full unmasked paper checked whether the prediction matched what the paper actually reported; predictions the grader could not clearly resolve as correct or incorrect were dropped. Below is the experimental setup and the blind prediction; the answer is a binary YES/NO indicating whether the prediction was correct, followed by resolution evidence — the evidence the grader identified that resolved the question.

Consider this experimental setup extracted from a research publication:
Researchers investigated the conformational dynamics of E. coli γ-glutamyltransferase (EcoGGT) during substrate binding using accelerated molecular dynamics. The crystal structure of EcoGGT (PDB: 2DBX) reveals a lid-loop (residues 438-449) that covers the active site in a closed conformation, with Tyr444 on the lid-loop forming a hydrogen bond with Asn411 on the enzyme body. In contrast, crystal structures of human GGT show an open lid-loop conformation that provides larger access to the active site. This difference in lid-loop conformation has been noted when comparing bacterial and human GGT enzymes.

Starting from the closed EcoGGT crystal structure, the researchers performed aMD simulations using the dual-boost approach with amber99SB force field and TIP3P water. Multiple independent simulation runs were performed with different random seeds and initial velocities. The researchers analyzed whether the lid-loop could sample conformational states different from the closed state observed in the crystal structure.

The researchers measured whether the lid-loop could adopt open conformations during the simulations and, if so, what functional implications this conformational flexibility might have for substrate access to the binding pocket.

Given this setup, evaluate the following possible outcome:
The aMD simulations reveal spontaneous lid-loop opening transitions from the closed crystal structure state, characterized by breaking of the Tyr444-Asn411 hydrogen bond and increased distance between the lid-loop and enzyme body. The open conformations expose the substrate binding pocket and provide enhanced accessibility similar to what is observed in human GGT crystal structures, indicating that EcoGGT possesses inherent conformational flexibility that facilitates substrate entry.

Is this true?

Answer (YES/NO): YES